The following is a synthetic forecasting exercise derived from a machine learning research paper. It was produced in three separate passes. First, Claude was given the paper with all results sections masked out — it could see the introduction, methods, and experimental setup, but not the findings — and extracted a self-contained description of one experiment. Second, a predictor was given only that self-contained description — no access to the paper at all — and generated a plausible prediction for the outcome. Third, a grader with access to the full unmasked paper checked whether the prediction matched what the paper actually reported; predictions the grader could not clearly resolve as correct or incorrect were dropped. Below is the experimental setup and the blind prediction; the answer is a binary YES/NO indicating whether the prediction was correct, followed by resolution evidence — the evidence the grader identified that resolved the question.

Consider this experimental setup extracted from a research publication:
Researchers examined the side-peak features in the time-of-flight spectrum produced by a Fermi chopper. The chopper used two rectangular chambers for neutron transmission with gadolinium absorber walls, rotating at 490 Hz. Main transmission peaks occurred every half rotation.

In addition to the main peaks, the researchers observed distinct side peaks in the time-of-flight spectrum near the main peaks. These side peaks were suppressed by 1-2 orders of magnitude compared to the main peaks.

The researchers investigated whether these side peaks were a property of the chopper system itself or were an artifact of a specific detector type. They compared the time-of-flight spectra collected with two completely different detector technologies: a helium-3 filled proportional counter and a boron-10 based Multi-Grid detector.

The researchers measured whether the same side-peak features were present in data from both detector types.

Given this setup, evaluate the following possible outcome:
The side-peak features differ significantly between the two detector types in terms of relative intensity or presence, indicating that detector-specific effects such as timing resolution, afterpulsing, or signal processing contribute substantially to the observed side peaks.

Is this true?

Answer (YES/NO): NO